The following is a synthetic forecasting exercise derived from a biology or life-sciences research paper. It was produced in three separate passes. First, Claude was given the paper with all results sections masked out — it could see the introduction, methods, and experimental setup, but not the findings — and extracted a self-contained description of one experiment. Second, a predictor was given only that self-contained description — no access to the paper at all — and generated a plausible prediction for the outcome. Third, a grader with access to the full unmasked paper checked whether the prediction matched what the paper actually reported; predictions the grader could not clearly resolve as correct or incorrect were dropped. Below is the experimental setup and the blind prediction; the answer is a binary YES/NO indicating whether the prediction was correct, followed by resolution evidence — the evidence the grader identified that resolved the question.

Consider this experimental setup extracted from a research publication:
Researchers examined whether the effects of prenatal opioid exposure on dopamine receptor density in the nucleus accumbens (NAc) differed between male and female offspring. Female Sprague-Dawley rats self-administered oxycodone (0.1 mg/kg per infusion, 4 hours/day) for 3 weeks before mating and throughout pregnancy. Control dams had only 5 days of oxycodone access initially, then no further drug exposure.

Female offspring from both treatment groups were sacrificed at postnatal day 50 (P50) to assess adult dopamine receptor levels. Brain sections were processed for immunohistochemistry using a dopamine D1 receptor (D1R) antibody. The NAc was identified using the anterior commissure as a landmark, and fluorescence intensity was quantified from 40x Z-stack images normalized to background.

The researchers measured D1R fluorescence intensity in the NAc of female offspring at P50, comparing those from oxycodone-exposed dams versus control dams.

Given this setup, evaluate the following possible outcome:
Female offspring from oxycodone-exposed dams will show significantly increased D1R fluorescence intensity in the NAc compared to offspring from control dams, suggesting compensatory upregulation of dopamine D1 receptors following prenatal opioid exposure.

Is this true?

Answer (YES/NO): NO